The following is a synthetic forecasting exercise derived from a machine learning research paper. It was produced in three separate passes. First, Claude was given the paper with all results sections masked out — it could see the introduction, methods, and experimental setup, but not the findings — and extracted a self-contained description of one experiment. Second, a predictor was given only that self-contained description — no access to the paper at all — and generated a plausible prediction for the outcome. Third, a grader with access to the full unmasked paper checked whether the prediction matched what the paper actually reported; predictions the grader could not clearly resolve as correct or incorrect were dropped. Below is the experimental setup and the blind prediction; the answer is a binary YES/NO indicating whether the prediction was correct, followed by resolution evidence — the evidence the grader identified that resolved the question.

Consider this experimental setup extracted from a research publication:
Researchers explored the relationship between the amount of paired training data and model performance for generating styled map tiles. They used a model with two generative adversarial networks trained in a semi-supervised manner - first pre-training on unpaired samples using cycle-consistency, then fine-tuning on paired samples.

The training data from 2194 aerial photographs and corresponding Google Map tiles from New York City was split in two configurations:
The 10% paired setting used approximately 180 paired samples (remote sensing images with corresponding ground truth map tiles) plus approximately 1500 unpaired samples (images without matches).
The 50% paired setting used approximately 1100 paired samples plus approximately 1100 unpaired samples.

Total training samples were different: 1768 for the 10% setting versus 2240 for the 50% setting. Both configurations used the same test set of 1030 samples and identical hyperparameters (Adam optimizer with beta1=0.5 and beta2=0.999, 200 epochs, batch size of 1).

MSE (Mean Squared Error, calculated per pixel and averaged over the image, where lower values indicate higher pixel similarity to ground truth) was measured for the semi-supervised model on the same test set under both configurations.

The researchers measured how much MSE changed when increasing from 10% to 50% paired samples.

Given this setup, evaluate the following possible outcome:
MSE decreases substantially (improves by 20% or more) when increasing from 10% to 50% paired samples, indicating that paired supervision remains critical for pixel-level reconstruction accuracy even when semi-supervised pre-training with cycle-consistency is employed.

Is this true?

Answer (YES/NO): YES